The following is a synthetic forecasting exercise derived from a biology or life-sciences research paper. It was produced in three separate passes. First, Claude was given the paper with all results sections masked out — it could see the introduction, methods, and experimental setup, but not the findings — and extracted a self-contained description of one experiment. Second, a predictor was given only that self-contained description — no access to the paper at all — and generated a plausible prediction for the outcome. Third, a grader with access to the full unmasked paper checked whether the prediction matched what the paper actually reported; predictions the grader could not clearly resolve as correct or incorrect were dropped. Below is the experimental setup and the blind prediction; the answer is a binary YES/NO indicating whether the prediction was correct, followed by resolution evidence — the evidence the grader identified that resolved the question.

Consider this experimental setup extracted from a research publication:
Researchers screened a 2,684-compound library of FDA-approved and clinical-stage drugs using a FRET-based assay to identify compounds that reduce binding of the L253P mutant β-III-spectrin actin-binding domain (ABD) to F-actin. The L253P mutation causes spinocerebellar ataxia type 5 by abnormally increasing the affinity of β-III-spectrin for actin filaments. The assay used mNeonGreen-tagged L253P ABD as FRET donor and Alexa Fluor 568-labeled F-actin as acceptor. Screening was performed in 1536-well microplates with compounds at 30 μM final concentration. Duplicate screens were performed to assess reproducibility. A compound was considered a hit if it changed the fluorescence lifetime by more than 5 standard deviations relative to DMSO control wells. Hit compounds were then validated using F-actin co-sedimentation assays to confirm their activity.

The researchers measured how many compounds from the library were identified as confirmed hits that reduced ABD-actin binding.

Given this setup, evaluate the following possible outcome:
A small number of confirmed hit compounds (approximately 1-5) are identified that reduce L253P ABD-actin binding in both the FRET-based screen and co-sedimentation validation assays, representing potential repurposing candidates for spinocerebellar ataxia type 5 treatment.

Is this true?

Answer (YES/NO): NO